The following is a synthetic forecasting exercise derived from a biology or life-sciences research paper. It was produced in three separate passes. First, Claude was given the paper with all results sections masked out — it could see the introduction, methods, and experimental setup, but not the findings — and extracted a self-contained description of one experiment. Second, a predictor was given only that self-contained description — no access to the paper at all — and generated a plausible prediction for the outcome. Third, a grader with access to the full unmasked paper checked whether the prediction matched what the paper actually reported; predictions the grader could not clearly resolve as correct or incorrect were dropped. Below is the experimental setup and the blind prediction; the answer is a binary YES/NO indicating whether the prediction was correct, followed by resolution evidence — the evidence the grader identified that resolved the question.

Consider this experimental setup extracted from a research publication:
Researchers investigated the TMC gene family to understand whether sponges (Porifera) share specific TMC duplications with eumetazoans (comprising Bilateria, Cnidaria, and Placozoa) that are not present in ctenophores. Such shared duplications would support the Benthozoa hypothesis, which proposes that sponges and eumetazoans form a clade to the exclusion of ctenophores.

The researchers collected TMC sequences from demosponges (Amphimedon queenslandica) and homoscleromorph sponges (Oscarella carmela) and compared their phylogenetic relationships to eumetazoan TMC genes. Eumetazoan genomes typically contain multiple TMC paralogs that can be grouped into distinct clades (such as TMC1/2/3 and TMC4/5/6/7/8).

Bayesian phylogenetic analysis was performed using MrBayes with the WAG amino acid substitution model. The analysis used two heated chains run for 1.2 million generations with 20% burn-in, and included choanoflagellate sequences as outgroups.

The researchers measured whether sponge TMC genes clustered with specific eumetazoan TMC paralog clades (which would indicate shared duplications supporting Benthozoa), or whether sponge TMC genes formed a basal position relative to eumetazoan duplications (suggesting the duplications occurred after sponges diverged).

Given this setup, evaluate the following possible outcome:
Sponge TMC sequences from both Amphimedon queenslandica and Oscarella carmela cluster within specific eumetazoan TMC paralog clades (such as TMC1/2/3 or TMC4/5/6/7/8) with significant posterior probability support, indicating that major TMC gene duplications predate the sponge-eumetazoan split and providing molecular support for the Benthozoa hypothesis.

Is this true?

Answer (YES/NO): NO